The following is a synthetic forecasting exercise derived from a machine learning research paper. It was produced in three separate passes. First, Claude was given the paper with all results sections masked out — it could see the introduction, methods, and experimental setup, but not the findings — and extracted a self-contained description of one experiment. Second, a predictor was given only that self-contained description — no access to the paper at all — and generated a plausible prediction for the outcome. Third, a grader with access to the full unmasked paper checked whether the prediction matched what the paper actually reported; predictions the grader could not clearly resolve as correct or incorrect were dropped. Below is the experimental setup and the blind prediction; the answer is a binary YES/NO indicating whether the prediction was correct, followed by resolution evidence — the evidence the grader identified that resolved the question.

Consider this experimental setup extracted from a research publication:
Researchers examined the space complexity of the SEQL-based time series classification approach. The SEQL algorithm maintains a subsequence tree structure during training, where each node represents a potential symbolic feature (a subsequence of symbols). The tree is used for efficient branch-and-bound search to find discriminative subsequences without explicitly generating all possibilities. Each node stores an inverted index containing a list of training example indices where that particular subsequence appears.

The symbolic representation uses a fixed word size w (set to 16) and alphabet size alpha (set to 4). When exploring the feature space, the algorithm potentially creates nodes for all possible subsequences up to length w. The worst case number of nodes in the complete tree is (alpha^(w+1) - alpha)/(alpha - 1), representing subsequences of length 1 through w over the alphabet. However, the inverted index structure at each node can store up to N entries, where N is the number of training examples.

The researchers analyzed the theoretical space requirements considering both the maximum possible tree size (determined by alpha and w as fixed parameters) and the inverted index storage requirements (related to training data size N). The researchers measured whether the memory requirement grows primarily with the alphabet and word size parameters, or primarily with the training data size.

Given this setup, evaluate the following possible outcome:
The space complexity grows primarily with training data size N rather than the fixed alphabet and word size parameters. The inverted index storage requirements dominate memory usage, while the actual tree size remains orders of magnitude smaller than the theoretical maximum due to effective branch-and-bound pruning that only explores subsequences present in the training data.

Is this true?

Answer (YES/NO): YES